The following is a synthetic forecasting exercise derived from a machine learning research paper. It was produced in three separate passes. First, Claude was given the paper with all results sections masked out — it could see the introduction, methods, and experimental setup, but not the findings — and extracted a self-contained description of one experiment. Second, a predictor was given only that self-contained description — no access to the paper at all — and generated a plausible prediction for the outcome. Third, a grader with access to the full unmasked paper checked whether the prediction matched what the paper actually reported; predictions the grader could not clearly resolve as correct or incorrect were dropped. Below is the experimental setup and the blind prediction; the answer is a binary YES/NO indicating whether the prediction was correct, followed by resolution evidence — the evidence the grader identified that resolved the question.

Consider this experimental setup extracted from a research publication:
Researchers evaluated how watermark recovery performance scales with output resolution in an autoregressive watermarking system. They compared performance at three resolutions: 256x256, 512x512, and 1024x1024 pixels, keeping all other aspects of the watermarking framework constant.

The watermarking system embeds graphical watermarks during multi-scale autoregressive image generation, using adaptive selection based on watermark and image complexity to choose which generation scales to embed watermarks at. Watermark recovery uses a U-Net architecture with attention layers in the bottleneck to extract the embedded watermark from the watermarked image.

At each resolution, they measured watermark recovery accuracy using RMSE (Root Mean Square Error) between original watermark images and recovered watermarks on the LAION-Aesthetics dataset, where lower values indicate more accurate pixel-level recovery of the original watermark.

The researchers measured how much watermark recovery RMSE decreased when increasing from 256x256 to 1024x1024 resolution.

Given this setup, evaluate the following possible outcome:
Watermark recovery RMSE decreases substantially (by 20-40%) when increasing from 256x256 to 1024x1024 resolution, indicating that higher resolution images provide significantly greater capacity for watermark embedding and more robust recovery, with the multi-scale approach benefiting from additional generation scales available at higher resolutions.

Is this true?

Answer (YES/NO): NO